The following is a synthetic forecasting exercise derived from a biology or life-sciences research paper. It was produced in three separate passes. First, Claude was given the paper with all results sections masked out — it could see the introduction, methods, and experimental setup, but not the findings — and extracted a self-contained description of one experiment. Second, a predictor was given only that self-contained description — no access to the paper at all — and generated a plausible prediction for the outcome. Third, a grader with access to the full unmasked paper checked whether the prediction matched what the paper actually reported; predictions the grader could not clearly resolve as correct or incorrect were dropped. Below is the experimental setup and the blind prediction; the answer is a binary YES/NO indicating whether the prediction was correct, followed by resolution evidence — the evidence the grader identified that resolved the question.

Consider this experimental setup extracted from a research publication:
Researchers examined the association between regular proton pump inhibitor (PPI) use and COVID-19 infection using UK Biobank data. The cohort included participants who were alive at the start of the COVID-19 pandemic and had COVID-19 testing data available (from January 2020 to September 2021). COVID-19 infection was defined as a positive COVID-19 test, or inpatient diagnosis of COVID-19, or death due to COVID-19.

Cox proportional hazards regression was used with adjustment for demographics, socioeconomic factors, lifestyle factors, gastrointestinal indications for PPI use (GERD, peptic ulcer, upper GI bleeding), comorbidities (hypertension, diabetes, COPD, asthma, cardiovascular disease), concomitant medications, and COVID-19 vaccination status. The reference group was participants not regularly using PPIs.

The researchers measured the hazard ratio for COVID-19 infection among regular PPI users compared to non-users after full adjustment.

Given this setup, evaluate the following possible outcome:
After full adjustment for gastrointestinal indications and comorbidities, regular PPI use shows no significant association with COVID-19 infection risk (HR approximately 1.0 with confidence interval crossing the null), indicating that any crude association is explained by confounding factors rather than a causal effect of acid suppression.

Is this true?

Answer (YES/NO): YES